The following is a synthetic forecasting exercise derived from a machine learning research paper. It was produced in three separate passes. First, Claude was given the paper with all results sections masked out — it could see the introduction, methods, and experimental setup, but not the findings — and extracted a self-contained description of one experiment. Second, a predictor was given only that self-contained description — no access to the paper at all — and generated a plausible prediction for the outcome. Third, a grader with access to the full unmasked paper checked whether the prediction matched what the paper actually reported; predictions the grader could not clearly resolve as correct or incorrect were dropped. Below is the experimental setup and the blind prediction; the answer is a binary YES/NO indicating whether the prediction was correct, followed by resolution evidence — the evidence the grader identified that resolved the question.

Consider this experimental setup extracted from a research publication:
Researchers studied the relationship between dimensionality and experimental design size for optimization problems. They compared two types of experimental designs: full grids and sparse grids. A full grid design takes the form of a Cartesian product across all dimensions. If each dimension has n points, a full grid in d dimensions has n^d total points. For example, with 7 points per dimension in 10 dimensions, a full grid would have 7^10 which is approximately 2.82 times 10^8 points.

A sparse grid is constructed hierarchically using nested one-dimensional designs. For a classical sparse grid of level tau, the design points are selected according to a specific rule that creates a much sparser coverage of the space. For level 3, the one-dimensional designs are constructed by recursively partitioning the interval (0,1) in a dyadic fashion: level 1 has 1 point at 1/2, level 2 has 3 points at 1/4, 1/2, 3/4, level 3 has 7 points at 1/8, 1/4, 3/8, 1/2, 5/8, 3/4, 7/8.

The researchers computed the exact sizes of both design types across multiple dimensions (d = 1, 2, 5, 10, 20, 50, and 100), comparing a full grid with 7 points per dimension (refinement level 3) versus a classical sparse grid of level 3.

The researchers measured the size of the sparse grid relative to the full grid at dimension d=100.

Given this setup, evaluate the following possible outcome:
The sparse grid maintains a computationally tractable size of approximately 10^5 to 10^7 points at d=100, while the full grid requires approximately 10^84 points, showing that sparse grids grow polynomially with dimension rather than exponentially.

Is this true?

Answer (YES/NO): NO